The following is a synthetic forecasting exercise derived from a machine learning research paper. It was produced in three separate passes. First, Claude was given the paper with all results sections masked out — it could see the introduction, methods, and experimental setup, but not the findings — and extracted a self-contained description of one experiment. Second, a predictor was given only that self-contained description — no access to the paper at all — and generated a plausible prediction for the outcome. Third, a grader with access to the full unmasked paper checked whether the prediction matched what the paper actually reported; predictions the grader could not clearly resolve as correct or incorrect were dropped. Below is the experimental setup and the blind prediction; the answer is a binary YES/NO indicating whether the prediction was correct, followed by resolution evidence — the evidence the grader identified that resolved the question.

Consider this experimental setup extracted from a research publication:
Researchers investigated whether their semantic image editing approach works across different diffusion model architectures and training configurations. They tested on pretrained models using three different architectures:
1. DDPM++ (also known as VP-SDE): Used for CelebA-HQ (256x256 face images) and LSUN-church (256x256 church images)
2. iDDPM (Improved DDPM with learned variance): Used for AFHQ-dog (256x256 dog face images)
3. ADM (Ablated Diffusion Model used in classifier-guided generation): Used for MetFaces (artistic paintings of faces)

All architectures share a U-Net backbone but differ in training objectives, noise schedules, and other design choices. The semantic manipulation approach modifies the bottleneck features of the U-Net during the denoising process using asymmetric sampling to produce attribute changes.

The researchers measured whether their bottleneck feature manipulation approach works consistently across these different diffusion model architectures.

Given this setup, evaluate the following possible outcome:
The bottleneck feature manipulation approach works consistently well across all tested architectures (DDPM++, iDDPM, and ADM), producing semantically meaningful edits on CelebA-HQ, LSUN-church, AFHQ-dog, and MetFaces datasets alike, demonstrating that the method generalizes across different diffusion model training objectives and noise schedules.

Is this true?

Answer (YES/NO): YES